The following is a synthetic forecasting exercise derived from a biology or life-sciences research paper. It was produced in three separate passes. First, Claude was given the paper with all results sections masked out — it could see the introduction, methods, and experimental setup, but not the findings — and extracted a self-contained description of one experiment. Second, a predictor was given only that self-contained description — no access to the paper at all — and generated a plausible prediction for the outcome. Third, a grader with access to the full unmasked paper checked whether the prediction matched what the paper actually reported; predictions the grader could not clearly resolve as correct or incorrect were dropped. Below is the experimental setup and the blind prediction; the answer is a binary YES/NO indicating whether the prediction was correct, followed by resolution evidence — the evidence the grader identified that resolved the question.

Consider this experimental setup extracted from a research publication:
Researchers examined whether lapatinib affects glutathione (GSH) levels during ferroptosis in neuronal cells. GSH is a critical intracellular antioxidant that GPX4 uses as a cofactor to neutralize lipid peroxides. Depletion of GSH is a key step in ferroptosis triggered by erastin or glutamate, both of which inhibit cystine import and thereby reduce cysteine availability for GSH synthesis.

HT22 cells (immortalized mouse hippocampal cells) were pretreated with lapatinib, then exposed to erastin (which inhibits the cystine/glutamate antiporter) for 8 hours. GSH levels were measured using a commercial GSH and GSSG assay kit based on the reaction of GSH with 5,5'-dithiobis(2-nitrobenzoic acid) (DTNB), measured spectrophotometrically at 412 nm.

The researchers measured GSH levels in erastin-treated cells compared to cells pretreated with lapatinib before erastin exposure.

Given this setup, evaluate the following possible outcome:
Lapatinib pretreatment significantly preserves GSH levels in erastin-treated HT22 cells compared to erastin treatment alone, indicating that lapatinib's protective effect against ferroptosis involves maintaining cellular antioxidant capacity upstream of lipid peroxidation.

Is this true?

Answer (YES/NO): YES